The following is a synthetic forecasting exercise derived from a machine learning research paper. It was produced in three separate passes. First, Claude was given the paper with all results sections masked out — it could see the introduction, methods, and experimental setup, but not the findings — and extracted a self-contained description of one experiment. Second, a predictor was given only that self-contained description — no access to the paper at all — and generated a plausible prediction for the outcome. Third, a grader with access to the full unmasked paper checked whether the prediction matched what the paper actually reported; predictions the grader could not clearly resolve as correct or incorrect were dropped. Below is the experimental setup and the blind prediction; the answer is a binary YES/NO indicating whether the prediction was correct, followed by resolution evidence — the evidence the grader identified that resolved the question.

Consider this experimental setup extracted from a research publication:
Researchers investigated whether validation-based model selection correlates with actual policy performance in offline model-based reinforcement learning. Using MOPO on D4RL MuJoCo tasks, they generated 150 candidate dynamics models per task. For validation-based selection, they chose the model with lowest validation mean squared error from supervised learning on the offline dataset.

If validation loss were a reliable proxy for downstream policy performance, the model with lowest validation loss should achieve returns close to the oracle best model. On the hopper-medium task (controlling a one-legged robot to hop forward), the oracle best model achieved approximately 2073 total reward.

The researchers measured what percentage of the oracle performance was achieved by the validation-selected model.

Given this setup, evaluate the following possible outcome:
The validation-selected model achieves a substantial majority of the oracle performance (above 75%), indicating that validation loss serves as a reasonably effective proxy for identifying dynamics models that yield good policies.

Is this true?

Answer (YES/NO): NO